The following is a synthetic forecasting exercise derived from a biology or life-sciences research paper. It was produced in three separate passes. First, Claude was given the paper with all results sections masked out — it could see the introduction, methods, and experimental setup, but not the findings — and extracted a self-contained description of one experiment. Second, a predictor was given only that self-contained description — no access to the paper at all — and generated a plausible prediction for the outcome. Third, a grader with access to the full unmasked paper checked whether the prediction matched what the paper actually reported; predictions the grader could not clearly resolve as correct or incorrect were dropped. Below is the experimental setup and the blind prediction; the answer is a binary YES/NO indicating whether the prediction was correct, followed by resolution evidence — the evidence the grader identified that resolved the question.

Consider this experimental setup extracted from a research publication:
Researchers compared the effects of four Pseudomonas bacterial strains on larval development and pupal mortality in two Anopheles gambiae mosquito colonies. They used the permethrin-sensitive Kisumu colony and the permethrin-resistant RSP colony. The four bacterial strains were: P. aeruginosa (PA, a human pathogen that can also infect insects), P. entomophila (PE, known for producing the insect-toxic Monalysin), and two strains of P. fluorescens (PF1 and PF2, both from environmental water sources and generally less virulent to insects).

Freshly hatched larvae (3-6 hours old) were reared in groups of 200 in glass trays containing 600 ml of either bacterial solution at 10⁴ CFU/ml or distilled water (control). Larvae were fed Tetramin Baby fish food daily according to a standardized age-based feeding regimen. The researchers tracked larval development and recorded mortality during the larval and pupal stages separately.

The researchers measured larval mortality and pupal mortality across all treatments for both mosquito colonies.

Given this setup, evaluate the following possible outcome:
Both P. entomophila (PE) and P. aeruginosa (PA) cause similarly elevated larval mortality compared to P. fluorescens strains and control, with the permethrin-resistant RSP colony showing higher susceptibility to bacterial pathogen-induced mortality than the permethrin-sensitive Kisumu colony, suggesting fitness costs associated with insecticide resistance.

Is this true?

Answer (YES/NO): NO